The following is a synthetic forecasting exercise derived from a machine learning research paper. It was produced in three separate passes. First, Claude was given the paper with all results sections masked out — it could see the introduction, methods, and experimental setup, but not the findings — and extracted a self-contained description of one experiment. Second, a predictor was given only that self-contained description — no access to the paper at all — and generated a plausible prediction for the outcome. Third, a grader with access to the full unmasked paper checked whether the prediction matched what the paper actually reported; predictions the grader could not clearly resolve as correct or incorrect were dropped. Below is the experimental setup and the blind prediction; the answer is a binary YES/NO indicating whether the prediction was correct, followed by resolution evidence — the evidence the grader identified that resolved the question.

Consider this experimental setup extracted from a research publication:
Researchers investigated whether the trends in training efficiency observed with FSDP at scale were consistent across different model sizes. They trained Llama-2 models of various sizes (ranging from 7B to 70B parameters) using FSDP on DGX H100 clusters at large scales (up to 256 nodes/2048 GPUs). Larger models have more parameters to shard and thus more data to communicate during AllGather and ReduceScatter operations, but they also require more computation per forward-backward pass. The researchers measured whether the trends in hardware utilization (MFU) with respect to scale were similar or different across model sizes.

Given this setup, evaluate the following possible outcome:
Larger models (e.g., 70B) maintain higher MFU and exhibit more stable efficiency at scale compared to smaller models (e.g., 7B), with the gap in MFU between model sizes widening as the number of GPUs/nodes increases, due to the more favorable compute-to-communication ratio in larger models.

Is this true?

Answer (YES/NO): NO